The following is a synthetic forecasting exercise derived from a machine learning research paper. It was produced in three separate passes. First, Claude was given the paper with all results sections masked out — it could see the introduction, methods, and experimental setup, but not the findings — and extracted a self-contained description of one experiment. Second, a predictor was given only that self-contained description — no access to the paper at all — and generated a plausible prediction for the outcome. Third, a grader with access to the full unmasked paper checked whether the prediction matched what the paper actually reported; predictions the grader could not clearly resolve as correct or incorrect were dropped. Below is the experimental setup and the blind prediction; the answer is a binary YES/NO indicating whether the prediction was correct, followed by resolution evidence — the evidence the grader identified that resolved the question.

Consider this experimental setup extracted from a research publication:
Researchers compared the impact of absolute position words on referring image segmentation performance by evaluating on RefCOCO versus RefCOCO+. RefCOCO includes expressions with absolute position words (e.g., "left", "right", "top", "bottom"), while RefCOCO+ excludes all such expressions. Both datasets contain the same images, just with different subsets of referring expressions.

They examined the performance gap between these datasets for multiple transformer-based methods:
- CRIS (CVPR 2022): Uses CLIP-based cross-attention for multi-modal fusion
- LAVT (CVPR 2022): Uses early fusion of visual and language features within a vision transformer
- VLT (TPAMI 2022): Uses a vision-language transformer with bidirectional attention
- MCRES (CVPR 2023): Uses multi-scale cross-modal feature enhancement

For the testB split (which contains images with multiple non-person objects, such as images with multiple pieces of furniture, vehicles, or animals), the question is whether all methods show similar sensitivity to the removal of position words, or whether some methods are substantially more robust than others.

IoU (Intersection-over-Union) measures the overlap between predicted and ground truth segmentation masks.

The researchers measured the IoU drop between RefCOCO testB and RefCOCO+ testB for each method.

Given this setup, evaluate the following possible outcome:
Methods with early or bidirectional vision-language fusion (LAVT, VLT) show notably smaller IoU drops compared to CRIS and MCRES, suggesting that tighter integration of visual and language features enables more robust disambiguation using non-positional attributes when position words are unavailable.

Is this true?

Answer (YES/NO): NO